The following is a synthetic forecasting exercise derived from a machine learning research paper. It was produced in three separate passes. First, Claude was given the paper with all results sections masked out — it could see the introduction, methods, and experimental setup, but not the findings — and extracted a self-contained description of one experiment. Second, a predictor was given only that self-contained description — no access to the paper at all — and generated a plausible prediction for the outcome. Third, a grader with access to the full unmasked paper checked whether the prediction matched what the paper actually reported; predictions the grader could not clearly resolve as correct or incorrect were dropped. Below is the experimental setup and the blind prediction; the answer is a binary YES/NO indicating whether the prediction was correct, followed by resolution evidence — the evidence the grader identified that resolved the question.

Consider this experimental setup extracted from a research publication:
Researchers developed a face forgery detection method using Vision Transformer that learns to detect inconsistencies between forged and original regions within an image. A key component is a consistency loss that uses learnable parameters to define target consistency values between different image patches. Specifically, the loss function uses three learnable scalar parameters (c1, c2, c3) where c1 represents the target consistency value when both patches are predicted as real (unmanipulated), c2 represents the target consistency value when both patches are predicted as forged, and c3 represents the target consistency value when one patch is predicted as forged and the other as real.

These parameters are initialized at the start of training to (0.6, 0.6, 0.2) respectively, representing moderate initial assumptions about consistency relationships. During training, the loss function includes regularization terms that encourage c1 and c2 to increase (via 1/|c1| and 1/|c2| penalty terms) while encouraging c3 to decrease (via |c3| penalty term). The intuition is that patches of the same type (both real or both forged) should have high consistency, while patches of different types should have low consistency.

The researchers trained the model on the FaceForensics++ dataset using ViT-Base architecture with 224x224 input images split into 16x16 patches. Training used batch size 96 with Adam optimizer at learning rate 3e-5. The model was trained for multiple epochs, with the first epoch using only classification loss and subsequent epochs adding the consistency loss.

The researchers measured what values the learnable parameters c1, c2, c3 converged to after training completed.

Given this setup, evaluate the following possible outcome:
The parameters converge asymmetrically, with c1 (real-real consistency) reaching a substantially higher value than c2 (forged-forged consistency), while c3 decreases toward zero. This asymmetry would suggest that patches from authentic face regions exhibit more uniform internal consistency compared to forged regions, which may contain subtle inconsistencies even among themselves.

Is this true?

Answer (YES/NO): NO